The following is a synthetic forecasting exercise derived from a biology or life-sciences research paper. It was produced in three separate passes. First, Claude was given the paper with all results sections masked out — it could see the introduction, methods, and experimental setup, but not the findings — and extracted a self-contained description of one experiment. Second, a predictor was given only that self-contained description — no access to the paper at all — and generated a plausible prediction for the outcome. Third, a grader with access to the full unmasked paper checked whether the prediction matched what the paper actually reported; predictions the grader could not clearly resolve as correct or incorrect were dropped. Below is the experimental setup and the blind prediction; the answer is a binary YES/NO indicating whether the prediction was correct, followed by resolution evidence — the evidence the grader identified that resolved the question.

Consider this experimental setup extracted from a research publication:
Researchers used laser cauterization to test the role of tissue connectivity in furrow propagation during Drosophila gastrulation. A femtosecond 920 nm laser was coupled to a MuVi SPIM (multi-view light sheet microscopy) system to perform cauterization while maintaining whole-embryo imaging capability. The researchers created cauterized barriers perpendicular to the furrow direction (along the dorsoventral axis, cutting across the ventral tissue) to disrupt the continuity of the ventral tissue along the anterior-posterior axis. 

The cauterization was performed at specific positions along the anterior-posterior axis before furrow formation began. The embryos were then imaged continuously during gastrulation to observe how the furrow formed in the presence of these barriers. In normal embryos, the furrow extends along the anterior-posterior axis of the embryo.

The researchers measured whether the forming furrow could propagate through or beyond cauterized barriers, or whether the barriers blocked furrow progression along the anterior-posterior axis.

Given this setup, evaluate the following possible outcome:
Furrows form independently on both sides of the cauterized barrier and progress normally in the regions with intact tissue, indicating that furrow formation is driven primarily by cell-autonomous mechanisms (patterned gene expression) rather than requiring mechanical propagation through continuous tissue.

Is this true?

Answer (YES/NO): NO